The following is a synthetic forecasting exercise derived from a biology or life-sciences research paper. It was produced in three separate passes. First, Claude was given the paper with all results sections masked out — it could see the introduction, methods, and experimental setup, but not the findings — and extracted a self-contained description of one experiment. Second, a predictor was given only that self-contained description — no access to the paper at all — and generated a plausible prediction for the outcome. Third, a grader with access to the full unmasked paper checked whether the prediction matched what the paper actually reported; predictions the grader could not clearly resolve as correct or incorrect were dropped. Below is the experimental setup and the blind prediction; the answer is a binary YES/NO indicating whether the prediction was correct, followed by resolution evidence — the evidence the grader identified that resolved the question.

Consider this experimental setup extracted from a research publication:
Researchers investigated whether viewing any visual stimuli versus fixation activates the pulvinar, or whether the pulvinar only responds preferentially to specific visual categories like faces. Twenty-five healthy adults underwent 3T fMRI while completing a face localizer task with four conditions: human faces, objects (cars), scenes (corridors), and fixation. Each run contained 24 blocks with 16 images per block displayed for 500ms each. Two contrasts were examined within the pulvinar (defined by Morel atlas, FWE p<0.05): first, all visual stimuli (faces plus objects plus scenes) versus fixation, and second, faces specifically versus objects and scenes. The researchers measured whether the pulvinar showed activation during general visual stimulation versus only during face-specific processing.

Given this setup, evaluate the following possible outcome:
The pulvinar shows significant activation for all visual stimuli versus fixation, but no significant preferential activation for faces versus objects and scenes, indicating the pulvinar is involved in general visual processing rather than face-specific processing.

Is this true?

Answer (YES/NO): NO